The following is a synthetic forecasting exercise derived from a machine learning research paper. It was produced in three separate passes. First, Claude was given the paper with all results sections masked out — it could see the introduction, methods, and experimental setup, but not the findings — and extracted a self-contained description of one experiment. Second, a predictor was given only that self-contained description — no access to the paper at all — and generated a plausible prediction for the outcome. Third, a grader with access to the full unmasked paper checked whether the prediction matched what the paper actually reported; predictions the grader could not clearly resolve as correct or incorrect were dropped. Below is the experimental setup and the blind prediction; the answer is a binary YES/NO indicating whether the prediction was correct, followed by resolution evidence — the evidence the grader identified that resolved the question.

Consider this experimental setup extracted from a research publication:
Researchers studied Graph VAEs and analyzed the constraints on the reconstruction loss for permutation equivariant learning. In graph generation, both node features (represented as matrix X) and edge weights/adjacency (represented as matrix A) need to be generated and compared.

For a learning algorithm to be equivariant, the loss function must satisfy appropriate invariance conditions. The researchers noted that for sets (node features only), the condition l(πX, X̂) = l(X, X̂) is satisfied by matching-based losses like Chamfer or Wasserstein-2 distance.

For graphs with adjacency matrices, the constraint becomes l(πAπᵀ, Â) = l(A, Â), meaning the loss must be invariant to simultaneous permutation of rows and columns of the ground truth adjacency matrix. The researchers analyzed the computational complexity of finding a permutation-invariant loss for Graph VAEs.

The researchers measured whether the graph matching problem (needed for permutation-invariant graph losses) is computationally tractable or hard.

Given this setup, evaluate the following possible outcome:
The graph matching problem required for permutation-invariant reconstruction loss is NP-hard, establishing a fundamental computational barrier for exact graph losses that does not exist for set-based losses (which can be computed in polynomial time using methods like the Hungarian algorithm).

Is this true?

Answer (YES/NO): NO